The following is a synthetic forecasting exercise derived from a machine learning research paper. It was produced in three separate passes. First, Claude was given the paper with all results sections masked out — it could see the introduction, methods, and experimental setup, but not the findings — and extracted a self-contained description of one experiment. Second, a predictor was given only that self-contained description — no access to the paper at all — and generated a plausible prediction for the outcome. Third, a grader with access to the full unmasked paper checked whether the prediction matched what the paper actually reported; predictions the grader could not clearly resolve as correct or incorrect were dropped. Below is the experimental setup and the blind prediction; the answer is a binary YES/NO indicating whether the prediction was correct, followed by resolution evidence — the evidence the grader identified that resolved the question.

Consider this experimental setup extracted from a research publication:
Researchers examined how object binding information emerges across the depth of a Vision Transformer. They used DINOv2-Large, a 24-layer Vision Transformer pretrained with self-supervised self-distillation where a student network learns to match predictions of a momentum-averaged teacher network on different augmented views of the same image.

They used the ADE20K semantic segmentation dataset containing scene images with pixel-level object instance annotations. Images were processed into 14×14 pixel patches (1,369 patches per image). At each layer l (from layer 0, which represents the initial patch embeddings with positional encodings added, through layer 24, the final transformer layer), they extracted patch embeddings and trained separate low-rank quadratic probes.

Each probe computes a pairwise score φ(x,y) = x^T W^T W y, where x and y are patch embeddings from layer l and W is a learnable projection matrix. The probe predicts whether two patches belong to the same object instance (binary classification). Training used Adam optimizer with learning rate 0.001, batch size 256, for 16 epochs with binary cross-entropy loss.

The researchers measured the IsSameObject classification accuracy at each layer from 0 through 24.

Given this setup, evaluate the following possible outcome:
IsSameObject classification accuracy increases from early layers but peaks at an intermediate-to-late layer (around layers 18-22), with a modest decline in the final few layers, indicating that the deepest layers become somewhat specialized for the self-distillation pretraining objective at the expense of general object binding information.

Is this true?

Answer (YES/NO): YES